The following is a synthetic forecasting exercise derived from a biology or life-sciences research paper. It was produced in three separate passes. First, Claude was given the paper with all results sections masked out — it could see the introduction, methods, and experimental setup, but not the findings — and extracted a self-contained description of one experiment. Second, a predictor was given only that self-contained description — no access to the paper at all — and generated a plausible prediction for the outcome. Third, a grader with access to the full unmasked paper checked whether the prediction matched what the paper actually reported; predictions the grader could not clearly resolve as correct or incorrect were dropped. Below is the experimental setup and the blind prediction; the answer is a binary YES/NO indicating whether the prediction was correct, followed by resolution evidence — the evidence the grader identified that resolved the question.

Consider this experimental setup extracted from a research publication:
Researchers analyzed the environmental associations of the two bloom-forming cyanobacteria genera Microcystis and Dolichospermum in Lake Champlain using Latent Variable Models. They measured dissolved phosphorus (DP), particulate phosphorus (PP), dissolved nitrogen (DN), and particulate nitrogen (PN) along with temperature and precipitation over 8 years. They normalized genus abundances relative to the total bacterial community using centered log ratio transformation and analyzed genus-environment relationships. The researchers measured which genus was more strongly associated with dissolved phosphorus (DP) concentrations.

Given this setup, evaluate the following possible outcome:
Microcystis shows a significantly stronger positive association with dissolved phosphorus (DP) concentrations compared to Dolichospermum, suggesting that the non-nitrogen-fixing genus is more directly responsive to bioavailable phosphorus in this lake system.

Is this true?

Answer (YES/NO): YES